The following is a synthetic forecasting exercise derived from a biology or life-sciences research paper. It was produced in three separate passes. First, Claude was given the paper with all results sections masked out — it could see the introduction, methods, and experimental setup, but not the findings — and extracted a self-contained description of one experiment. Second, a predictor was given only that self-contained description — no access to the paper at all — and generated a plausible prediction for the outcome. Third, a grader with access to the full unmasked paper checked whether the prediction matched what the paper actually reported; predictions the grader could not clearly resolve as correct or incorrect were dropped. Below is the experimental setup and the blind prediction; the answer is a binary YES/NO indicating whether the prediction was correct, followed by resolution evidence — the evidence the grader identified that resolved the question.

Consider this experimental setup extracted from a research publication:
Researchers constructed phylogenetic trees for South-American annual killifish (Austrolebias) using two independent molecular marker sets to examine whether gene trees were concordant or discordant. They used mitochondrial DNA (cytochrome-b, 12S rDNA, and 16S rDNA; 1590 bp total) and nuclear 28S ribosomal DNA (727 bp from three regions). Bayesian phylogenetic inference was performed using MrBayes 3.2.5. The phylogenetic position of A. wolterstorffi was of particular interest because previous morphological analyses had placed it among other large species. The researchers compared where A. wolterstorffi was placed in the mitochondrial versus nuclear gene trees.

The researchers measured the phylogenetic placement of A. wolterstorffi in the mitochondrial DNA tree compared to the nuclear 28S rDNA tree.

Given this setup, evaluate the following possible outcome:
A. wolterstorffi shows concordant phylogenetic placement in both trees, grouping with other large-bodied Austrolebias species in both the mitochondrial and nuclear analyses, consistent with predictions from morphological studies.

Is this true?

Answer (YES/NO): NO